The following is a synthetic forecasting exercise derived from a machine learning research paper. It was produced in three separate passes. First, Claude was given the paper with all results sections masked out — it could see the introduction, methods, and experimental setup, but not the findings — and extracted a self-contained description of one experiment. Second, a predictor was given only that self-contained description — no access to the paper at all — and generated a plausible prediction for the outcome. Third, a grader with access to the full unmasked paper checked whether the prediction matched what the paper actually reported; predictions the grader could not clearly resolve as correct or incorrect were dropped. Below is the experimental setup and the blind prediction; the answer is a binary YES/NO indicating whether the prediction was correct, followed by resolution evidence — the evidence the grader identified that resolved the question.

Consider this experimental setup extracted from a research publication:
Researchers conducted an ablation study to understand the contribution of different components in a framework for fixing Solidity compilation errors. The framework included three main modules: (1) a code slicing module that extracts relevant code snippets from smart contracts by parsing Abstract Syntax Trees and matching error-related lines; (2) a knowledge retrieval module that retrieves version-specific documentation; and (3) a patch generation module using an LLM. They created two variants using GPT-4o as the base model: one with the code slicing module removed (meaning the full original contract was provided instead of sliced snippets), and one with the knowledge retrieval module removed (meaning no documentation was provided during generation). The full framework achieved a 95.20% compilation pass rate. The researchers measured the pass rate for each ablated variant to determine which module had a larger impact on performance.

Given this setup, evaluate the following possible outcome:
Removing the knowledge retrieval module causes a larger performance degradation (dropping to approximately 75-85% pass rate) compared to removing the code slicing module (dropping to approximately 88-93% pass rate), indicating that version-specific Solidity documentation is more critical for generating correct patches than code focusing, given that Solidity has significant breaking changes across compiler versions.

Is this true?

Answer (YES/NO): YES